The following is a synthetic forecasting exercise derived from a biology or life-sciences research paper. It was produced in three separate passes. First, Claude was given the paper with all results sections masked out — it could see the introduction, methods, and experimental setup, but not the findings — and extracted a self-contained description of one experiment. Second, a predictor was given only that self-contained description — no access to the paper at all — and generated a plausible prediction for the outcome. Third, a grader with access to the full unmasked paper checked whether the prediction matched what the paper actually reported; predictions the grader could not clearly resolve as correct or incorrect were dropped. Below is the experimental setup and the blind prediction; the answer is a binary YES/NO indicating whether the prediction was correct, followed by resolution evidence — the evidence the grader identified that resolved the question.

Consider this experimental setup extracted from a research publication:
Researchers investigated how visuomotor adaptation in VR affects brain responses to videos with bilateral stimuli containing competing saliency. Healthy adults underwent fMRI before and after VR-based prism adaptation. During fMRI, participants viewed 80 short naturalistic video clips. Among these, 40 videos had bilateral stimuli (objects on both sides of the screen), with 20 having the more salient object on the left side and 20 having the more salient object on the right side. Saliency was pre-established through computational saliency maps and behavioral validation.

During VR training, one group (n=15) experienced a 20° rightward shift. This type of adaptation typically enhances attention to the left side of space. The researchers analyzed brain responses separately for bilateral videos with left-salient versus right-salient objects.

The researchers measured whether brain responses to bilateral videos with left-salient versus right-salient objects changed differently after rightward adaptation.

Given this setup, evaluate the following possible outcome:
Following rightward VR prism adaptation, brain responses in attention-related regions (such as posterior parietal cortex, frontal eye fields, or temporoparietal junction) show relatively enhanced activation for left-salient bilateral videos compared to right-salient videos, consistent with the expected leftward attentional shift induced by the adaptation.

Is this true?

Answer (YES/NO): NO